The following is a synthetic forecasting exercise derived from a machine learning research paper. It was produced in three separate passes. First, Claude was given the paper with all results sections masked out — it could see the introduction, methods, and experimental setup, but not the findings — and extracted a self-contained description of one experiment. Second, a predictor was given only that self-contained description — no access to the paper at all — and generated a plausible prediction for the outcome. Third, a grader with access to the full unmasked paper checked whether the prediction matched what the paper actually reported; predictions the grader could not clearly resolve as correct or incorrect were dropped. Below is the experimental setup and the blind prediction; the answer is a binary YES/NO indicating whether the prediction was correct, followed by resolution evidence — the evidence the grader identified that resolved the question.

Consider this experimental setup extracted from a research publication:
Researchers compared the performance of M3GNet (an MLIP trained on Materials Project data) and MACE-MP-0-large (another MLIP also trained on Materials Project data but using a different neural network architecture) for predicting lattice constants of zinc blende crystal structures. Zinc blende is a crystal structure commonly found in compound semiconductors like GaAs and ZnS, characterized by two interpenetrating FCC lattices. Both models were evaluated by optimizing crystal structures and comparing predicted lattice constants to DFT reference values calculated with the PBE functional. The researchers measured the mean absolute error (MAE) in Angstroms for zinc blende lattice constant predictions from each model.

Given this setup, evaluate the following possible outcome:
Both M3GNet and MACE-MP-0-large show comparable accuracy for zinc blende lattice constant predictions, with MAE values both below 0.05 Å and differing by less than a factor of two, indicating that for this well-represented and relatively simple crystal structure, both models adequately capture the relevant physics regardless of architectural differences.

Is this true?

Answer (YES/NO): NO